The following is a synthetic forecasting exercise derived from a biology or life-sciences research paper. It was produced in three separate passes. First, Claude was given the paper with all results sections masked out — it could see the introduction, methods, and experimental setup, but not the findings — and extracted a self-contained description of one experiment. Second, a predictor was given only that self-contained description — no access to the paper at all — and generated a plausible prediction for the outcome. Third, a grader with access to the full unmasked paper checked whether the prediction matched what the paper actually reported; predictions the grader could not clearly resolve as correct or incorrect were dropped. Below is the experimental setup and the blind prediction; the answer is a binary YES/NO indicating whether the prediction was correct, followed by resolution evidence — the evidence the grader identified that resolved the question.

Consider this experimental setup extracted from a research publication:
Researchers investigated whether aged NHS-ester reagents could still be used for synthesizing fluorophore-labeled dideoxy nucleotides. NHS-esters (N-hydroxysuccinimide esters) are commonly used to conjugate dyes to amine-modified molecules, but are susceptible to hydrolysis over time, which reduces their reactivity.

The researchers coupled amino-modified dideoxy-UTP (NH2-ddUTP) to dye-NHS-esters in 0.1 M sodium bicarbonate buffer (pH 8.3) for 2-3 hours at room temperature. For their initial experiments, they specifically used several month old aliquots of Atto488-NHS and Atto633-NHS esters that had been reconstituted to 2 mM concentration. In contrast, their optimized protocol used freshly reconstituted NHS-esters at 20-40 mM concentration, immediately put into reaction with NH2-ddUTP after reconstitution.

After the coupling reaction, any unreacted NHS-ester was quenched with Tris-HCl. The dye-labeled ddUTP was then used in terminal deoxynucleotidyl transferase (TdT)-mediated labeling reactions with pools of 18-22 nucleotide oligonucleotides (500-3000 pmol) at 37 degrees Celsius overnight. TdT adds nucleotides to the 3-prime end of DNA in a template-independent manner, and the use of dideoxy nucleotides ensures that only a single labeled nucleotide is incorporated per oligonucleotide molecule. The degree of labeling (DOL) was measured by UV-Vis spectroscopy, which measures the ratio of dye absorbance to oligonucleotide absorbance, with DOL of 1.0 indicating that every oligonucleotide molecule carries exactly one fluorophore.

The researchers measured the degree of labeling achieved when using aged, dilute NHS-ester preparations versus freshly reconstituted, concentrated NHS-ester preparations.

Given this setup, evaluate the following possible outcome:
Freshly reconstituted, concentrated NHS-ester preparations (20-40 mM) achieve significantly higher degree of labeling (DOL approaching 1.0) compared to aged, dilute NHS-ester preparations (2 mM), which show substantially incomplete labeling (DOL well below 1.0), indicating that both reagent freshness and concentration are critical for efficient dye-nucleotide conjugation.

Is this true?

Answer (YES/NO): YES